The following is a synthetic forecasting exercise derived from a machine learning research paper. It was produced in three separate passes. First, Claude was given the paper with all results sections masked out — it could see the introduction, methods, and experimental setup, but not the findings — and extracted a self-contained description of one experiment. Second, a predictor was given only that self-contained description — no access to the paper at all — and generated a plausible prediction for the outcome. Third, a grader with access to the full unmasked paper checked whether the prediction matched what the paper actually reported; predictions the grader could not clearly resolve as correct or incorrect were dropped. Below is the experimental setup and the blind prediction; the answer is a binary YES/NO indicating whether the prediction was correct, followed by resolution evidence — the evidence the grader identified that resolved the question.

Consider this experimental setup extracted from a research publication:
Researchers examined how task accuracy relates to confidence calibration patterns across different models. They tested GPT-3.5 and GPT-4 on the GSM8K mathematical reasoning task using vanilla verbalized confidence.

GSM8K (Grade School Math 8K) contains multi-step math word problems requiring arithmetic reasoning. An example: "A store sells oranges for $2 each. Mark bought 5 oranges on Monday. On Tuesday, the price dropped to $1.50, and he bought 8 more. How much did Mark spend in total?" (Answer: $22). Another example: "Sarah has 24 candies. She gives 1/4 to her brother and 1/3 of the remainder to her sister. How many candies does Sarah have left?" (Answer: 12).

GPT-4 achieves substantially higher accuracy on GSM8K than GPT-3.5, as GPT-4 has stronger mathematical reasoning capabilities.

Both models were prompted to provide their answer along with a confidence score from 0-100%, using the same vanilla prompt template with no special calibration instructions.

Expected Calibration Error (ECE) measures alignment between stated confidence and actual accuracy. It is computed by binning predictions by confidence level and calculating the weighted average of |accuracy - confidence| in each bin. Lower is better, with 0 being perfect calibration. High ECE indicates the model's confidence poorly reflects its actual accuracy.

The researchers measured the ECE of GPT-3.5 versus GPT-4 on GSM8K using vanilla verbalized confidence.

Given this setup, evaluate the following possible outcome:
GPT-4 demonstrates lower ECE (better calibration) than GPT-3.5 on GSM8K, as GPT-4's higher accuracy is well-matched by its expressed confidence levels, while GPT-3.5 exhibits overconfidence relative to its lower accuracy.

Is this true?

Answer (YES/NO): YES